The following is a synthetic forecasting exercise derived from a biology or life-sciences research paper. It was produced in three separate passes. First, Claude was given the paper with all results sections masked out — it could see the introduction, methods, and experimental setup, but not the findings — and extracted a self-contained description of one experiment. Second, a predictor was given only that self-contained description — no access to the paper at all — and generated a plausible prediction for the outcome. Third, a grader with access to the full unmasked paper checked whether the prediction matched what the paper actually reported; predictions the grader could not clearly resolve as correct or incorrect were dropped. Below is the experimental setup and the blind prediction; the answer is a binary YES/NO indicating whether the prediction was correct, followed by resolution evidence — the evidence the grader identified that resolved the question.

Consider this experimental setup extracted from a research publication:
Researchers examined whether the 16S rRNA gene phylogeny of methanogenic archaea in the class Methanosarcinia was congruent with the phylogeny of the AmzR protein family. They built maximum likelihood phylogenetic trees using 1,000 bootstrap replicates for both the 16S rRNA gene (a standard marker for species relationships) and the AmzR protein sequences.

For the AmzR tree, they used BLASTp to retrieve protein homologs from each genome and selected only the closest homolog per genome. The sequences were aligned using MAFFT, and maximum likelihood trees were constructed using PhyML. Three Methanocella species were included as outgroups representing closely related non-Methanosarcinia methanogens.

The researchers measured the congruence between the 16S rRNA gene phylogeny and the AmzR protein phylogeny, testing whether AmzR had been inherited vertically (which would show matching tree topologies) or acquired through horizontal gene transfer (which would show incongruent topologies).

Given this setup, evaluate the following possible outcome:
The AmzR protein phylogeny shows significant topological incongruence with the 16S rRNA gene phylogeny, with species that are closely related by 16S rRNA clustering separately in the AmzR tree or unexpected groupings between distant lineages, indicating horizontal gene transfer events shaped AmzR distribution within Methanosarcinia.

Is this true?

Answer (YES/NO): NO